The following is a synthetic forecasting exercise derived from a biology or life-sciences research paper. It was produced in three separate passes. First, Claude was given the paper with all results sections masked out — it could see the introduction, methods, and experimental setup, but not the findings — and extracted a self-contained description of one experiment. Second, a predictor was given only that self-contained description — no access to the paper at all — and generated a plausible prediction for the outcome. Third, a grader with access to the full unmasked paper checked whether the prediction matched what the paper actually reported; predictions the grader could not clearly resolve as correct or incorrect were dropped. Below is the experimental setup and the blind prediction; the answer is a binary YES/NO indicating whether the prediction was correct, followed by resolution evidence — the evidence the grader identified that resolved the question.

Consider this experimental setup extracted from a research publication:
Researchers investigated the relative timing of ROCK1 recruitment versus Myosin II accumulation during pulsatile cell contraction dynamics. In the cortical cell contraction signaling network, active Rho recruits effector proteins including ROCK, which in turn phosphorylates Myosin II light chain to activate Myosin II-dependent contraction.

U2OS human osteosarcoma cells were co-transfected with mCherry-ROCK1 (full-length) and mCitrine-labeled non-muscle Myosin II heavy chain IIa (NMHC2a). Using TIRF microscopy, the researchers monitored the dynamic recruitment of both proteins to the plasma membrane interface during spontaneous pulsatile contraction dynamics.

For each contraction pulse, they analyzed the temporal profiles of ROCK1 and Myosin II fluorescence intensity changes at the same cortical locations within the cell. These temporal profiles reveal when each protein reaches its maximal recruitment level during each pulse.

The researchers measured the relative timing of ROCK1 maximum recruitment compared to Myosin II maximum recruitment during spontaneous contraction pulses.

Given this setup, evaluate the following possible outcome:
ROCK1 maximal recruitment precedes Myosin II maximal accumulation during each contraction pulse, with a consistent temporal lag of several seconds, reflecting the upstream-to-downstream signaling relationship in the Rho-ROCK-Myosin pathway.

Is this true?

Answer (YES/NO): NO